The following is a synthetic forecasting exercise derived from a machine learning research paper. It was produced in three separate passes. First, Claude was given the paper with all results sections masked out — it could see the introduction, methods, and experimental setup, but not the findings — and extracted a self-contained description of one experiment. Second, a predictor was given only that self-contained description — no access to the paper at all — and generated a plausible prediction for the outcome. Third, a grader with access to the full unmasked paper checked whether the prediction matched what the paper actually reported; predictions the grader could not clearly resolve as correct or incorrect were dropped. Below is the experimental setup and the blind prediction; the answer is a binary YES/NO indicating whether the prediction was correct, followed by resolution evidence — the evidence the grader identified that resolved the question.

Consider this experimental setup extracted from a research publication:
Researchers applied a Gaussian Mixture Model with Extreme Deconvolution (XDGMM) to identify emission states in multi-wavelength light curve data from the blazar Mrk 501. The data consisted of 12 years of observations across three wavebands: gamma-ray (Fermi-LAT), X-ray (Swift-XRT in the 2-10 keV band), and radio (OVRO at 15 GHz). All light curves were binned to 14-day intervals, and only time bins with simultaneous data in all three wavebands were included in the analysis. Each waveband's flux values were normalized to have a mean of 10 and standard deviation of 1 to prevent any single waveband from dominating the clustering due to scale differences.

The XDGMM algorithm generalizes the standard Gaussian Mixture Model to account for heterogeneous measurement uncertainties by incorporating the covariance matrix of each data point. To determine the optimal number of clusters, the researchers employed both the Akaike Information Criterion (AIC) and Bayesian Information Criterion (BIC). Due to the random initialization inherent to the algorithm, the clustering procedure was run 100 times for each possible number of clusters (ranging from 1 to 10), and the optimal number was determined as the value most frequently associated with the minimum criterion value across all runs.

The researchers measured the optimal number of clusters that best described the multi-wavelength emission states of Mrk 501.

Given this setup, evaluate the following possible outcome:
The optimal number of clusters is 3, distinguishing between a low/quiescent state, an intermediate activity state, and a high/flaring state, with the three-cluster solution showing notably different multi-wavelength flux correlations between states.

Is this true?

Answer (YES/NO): NO